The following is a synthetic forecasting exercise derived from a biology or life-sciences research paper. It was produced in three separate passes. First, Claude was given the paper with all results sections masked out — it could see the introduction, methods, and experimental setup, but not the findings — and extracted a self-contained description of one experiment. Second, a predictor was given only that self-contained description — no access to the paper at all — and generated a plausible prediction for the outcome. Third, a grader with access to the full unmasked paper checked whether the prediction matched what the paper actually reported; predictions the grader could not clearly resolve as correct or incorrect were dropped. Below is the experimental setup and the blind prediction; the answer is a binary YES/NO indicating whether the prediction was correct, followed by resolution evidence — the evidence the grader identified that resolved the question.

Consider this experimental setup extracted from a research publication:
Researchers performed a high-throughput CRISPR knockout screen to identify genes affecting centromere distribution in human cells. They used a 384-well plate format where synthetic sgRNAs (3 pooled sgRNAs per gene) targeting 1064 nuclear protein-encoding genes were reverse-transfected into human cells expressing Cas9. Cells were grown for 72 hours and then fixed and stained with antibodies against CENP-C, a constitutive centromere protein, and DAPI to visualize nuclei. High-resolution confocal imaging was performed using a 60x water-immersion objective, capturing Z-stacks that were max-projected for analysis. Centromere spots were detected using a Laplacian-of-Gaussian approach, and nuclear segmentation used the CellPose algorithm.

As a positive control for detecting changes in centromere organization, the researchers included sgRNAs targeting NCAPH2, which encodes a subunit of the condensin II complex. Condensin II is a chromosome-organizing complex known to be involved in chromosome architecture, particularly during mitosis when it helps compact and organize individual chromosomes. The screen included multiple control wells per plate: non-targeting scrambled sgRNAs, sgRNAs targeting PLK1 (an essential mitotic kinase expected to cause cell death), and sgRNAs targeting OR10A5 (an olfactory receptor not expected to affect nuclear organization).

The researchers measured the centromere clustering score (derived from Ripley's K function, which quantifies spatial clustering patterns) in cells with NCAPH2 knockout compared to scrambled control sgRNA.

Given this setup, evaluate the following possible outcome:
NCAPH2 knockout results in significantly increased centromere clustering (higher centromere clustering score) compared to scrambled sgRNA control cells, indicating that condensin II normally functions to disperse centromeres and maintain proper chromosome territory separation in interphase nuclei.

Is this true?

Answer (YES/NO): YES